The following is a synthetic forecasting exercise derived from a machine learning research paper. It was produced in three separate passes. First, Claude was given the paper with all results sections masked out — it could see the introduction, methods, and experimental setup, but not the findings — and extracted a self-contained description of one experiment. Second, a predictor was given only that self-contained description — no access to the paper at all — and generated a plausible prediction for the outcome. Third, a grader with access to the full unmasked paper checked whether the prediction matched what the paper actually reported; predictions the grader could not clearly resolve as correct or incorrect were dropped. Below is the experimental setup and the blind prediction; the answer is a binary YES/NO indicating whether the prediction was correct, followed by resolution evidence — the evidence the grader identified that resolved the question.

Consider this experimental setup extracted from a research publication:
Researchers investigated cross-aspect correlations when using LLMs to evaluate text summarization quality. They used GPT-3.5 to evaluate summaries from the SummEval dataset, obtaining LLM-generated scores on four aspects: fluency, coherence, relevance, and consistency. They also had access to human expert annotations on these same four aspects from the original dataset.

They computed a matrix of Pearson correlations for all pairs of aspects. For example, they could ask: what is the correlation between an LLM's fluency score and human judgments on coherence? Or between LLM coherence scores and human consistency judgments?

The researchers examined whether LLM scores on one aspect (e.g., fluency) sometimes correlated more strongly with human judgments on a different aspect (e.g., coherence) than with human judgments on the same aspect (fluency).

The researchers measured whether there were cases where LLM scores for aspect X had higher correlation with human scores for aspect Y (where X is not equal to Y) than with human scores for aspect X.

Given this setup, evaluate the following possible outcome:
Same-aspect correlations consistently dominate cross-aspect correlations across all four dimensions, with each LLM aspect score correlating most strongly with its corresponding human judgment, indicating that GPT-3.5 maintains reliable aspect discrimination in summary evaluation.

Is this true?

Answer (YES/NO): NO